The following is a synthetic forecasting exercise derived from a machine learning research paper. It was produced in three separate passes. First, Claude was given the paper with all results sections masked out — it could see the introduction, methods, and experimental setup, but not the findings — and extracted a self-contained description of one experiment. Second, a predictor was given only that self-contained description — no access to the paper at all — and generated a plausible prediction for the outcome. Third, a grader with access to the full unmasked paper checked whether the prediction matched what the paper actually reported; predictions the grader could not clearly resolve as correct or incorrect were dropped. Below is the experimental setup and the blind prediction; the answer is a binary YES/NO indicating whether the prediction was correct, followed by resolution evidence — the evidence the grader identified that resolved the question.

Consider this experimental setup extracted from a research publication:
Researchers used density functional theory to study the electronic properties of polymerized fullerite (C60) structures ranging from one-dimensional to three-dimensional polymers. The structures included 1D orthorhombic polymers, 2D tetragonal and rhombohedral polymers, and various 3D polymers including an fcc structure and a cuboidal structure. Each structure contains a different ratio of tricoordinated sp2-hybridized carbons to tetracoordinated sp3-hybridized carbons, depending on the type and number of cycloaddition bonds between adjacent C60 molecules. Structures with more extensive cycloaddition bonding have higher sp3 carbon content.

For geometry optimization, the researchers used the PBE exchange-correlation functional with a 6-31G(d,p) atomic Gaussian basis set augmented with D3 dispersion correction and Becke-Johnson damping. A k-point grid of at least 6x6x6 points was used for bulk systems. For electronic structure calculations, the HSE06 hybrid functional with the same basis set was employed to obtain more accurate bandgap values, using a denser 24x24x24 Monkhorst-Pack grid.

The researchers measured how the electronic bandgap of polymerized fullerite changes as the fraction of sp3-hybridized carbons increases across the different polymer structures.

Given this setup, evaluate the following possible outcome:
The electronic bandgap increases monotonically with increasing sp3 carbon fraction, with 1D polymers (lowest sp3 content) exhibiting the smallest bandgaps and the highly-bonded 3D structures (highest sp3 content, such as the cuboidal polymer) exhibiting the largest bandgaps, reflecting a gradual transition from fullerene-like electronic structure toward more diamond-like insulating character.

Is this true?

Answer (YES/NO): NO